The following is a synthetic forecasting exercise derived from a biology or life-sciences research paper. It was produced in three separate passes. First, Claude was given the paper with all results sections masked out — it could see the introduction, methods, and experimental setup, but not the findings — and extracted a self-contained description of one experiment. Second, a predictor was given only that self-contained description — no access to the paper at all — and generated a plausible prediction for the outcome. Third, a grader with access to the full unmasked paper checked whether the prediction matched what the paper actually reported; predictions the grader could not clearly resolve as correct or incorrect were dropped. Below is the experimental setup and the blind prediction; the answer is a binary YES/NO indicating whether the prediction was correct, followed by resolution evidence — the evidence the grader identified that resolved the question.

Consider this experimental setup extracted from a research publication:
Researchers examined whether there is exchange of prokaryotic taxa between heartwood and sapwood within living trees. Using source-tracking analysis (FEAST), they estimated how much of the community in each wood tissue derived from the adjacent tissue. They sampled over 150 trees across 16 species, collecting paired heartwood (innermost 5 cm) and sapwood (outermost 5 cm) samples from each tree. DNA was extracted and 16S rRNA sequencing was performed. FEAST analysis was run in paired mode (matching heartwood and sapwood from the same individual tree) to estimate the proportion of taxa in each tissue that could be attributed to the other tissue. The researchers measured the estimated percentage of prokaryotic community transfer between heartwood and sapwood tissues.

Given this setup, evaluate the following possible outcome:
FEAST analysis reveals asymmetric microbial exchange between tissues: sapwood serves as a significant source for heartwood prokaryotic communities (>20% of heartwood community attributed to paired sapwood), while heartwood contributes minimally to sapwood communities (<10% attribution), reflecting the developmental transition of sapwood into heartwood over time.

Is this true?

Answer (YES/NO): NO